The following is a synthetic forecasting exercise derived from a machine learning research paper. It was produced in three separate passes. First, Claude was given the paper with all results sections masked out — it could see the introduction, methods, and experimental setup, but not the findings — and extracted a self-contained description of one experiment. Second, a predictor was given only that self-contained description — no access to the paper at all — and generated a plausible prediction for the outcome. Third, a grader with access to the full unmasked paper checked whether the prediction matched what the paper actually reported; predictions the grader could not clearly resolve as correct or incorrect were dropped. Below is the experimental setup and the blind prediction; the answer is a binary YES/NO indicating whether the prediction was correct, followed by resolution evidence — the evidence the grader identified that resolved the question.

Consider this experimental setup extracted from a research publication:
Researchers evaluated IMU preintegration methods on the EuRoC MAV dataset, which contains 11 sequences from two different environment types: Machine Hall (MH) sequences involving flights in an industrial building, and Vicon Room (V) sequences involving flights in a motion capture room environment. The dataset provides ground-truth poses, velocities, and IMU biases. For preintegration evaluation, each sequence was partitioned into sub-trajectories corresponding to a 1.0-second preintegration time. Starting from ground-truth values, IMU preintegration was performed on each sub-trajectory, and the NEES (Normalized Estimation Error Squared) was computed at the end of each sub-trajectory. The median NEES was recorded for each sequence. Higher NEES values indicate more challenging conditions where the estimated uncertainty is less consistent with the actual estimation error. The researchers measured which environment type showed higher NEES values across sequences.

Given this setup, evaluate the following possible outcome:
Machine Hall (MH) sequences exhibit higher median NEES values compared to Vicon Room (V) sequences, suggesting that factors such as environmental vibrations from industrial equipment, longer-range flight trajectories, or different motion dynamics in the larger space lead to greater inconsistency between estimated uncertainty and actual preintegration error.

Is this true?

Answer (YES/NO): NO